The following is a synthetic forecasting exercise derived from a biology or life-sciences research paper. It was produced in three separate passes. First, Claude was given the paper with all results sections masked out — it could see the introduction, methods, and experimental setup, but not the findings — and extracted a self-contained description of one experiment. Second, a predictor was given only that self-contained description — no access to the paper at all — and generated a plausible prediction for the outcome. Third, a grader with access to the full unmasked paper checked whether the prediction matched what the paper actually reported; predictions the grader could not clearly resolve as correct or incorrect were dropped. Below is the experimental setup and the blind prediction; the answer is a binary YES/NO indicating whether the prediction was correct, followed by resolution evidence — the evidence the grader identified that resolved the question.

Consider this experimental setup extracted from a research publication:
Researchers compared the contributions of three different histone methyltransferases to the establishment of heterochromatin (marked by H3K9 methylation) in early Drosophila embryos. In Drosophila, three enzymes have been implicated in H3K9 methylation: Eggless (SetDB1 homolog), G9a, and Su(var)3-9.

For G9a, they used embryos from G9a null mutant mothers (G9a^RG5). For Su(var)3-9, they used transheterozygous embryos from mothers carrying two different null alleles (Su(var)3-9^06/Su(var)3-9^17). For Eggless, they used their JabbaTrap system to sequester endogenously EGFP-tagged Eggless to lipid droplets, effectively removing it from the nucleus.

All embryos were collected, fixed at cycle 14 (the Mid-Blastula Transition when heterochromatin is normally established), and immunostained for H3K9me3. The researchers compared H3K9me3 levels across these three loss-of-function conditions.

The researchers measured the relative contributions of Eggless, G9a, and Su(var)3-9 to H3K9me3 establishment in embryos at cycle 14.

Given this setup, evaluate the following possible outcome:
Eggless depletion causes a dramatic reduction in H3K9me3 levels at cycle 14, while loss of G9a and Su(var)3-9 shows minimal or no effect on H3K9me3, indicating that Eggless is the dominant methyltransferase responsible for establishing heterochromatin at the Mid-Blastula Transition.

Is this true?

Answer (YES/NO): YES